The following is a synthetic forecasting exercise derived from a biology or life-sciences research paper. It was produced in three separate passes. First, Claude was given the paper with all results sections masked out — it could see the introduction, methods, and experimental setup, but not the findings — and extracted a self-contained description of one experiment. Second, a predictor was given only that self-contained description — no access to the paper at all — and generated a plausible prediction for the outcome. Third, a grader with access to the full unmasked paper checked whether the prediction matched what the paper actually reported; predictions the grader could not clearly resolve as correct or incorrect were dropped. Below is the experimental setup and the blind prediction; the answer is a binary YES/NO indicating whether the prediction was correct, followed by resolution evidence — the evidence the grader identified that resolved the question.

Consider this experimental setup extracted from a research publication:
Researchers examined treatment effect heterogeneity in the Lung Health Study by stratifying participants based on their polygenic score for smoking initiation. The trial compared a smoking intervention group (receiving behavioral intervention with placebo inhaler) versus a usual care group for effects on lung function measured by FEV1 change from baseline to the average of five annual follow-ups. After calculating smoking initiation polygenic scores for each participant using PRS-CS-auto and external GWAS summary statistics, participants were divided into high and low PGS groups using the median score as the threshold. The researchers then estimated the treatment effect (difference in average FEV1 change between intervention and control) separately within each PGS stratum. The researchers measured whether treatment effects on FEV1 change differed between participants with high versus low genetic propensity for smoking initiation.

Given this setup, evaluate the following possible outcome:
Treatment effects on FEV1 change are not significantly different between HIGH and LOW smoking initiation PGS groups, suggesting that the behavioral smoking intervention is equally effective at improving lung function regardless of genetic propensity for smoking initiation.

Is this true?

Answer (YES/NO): YES